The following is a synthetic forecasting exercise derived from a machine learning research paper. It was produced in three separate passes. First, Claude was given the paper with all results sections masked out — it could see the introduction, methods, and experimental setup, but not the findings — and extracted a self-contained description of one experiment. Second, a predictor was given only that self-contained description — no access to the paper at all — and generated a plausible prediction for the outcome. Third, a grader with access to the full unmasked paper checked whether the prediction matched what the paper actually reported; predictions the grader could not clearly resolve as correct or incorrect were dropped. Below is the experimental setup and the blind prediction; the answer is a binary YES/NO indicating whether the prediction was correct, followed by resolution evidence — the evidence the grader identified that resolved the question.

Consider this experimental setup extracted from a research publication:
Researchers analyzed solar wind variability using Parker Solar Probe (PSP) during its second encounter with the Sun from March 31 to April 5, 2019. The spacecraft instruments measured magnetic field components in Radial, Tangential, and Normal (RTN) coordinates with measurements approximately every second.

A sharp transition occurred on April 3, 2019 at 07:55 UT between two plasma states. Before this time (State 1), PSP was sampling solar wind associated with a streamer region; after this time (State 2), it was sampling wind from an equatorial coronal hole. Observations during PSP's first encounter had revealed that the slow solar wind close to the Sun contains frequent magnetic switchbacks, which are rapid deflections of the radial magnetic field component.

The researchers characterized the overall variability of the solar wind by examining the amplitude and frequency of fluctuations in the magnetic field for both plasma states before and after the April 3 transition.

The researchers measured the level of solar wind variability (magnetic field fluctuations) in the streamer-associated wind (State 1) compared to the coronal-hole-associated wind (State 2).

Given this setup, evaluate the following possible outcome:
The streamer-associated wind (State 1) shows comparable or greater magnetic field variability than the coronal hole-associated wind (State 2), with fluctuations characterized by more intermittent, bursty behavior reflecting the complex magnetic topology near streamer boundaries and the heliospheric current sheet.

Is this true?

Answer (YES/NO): YES